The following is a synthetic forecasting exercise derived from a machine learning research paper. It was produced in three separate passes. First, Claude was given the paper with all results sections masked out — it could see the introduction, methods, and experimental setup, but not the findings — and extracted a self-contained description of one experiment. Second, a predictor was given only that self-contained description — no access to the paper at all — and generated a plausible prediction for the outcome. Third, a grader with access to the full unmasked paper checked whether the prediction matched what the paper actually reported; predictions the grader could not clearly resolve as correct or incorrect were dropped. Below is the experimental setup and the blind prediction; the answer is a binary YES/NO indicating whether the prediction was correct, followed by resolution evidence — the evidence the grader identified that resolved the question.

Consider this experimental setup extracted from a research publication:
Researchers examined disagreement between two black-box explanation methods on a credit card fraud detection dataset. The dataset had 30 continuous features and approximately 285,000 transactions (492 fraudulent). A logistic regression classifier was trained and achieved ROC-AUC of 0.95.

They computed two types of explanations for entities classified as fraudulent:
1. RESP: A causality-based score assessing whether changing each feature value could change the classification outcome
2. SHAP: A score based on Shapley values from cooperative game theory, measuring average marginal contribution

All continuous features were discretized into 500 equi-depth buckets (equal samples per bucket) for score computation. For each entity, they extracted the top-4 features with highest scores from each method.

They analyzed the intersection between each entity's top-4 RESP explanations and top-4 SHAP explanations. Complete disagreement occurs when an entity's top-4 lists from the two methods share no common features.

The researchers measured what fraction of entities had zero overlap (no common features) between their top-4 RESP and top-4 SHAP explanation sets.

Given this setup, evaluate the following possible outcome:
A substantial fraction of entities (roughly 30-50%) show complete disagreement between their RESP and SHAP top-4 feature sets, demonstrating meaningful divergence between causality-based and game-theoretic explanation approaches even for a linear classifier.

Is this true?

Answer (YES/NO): NO